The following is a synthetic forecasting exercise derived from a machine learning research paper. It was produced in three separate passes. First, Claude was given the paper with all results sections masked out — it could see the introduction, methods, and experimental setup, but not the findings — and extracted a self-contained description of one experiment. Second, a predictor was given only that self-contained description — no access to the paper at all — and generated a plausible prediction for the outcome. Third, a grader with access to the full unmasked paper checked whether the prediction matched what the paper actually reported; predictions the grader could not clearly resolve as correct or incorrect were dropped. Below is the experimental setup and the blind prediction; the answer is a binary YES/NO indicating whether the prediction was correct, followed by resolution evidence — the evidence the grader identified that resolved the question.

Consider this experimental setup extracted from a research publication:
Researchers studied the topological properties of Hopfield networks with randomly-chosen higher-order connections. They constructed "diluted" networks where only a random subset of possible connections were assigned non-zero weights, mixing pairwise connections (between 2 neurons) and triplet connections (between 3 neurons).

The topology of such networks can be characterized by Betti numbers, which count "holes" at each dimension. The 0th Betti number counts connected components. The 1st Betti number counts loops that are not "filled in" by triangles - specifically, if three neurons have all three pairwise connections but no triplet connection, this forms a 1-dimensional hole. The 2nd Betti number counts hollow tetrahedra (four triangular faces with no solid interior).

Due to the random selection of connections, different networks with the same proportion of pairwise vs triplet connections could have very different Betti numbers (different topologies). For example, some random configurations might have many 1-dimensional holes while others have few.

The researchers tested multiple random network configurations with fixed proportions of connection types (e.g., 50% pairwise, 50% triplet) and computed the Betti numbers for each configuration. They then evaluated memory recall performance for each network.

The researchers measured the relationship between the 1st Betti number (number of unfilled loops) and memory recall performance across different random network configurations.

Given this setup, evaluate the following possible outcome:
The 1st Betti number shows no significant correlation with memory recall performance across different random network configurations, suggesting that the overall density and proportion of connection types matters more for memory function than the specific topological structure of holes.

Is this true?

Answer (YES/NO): YES